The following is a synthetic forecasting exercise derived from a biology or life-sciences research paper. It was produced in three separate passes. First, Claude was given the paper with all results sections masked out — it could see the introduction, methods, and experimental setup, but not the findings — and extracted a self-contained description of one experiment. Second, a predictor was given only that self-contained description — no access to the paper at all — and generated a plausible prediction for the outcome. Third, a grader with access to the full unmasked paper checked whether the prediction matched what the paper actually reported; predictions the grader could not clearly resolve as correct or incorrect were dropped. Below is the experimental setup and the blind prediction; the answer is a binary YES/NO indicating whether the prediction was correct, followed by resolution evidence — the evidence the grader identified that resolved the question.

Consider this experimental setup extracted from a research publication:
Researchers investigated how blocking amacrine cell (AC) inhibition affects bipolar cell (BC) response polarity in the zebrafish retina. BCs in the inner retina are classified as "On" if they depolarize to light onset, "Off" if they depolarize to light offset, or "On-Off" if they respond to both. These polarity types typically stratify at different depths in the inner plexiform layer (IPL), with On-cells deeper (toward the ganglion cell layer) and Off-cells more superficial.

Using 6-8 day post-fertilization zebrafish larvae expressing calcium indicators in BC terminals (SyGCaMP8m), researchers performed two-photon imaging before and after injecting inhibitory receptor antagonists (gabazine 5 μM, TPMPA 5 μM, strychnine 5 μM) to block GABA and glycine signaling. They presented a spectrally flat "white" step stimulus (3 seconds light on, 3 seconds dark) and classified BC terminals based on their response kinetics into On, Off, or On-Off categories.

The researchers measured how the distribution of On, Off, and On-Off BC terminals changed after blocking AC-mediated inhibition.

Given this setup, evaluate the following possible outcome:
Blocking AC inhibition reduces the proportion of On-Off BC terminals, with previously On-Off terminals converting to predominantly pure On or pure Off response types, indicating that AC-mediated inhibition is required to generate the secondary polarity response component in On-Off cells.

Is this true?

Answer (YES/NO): NO